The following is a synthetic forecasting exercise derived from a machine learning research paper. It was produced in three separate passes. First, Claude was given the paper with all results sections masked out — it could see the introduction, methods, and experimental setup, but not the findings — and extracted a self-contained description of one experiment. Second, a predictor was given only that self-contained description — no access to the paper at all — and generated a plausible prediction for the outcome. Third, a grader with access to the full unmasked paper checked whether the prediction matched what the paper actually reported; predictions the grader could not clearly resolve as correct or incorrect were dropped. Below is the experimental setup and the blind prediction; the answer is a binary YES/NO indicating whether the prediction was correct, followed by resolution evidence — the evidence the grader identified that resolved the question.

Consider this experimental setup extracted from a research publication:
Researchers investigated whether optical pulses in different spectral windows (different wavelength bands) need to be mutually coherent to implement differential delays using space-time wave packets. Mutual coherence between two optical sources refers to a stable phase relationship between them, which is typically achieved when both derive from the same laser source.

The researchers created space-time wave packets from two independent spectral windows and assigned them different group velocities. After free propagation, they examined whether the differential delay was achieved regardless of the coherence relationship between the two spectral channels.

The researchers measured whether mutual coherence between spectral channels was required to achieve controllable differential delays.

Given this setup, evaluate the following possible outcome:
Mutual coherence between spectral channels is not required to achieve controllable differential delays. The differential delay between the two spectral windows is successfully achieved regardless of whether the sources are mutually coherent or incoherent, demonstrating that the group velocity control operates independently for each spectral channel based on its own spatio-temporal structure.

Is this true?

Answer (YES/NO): YES